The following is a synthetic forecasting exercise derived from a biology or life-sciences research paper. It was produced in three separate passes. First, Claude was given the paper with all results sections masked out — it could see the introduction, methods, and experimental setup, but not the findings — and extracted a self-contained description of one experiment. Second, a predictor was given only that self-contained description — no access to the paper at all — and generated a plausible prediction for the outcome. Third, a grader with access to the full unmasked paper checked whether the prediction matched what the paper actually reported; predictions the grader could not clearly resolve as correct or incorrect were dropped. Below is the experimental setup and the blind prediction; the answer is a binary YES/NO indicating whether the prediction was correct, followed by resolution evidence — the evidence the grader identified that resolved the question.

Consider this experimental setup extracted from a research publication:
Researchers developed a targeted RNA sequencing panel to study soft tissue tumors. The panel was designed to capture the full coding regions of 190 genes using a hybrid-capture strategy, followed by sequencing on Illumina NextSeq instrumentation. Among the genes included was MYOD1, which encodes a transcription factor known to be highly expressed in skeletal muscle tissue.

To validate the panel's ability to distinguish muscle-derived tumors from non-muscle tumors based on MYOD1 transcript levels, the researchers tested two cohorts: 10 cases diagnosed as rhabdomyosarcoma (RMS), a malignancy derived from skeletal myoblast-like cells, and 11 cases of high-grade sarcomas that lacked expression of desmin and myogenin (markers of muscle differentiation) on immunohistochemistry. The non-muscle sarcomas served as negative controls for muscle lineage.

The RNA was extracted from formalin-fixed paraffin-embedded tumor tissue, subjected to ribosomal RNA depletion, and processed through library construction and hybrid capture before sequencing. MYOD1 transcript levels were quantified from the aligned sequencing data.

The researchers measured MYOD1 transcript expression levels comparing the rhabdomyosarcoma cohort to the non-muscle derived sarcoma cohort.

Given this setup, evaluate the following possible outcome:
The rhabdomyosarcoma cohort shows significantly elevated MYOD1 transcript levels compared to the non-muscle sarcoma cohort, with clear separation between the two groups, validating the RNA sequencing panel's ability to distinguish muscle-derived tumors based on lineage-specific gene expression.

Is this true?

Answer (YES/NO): YES